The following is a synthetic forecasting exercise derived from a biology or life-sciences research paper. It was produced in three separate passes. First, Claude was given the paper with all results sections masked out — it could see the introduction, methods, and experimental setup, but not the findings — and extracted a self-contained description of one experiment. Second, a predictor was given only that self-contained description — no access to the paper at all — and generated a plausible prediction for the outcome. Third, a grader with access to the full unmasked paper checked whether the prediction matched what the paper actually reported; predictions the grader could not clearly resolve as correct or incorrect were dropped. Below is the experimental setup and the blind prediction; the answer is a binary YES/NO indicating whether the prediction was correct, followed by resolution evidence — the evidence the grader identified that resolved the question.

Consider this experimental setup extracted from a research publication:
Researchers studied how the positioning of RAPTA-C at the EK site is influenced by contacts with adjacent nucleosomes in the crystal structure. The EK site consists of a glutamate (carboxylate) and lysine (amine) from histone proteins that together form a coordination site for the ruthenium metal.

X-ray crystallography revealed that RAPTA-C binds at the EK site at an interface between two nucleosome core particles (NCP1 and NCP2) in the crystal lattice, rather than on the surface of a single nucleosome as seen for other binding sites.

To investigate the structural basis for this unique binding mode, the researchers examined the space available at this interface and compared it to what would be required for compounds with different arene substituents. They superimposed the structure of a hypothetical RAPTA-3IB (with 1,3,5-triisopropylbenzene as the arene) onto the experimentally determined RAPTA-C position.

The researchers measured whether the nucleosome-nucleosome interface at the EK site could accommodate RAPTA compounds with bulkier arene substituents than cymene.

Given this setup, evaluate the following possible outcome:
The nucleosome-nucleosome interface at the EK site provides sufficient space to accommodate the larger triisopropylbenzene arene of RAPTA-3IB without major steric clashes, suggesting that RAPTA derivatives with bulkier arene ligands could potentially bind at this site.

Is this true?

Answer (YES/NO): NO